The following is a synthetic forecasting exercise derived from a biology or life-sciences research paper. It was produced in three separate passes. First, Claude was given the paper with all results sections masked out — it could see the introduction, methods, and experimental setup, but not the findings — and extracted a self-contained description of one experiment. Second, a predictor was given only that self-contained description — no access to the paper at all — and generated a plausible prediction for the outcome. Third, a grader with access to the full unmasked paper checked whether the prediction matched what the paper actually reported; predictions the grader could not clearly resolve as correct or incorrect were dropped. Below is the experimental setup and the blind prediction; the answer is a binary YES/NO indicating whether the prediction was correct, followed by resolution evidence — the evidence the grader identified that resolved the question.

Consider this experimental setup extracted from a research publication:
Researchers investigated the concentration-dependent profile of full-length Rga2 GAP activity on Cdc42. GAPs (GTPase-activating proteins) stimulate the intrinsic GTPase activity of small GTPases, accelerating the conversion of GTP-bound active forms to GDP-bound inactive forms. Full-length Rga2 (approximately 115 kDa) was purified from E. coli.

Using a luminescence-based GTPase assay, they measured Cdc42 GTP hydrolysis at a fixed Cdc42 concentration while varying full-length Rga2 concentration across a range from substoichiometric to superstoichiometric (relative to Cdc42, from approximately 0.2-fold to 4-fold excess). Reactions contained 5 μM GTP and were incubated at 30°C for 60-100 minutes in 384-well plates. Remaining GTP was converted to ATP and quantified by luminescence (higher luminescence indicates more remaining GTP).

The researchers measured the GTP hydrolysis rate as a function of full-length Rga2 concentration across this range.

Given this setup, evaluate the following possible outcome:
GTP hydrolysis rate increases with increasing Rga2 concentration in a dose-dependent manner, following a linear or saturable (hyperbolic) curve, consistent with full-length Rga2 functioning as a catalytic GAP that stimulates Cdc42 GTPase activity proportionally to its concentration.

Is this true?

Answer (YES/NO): NO